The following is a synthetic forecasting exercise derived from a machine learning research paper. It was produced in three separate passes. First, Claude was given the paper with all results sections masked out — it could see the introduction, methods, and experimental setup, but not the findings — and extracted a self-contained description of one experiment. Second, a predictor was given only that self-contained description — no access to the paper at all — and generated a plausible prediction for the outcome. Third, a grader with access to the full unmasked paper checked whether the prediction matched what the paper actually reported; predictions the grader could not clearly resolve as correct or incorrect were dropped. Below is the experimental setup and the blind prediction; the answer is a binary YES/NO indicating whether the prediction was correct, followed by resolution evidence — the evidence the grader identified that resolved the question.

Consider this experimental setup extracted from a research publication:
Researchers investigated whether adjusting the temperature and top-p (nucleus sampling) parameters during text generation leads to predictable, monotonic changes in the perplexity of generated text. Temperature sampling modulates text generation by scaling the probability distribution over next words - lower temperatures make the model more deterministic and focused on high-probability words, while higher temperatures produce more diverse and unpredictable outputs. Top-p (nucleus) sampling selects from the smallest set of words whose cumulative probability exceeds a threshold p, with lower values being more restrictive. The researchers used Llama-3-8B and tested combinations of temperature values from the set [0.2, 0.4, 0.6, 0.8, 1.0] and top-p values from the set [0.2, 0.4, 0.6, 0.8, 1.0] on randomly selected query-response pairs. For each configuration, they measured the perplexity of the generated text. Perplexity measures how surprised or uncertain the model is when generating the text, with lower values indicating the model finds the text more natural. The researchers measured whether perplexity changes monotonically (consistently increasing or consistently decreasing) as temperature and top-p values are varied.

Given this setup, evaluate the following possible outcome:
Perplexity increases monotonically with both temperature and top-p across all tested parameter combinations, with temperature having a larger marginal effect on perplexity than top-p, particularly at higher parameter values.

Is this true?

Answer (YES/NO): NO